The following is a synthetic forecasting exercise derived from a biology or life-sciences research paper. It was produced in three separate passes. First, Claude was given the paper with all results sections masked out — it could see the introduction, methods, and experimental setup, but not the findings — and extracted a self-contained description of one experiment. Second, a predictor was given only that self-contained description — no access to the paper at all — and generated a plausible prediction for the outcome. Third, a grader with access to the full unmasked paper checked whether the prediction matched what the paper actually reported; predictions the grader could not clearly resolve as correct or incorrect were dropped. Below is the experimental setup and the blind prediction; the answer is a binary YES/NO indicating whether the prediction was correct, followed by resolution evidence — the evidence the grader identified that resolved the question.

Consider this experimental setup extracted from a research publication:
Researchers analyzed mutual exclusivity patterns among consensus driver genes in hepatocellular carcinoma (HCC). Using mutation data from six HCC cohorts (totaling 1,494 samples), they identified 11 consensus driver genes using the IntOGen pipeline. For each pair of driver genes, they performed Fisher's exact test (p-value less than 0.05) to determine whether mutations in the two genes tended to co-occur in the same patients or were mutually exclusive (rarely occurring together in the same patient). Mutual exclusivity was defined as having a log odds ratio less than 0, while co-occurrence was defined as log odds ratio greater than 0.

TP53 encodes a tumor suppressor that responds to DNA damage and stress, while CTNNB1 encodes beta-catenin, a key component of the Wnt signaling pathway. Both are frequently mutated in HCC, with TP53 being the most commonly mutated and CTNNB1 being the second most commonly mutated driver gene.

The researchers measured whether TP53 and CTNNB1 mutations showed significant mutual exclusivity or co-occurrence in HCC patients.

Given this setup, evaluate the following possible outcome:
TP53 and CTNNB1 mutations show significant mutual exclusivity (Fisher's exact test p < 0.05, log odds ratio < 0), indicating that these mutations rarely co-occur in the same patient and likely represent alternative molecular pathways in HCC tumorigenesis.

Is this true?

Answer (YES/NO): YES